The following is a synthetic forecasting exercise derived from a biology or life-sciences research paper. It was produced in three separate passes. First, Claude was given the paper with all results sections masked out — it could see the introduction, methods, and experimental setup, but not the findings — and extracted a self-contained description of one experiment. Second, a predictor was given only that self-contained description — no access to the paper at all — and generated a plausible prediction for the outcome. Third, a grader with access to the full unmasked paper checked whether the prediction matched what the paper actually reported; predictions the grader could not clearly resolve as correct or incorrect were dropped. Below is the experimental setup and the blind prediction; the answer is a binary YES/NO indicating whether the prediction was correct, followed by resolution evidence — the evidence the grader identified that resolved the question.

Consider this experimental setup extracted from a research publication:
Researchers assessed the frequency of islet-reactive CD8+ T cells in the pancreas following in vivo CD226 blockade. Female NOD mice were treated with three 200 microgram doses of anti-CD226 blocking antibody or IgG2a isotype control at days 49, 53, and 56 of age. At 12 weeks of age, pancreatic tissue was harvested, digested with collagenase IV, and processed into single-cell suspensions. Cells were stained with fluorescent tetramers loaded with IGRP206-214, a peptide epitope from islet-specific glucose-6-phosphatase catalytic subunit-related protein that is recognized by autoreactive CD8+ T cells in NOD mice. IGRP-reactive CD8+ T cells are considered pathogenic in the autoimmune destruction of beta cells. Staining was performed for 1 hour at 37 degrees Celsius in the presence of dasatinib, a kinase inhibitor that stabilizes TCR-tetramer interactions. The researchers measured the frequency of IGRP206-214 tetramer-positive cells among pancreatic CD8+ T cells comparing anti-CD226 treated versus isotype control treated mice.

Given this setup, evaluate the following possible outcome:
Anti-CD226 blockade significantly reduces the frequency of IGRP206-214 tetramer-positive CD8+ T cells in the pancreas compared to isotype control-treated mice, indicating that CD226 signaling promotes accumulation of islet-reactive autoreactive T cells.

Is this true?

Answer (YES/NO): YES